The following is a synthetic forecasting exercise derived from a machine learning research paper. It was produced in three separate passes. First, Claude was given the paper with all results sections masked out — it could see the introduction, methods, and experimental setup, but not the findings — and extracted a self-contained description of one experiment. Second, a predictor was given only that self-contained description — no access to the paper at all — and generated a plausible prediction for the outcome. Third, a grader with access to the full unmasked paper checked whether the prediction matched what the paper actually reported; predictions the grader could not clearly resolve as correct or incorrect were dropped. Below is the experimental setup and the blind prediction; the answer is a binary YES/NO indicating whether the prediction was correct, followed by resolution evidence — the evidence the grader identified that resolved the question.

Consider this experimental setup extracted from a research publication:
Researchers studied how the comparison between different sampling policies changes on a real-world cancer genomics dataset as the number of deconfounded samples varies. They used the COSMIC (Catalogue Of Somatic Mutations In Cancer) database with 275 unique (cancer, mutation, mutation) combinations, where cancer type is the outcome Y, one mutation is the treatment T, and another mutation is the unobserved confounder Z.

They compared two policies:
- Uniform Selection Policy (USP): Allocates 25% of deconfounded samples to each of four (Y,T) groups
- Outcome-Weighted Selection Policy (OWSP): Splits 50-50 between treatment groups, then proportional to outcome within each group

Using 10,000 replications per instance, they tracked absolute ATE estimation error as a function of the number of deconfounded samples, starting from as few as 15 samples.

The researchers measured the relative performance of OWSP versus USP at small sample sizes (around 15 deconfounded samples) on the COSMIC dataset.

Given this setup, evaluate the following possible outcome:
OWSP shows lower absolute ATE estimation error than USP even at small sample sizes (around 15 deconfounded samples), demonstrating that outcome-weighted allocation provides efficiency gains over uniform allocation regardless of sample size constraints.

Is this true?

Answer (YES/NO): YES